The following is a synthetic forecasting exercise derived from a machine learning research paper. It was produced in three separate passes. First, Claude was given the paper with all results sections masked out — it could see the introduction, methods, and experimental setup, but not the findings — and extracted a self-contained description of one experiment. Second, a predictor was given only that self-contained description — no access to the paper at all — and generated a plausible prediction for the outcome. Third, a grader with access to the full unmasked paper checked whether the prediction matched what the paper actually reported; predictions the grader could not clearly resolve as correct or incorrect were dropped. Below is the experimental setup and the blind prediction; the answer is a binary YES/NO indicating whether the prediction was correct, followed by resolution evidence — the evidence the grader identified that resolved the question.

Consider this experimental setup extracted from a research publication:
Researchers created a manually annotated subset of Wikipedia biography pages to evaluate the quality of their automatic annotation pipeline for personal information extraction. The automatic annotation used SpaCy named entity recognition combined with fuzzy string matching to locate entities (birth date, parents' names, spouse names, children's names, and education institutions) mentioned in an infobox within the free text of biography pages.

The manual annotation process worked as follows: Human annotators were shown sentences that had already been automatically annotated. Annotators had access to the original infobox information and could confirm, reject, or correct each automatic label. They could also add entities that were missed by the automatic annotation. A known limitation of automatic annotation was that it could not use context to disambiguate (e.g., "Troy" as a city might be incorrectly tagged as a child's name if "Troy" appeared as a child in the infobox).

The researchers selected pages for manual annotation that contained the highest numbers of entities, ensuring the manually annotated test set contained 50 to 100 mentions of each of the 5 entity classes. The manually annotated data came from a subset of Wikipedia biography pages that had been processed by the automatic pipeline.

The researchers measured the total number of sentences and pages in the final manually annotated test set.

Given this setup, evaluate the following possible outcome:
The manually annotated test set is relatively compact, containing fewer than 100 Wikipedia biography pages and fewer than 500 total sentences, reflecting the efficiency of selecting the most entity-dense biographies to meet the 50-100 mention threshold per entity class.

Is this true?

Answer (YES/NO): YES